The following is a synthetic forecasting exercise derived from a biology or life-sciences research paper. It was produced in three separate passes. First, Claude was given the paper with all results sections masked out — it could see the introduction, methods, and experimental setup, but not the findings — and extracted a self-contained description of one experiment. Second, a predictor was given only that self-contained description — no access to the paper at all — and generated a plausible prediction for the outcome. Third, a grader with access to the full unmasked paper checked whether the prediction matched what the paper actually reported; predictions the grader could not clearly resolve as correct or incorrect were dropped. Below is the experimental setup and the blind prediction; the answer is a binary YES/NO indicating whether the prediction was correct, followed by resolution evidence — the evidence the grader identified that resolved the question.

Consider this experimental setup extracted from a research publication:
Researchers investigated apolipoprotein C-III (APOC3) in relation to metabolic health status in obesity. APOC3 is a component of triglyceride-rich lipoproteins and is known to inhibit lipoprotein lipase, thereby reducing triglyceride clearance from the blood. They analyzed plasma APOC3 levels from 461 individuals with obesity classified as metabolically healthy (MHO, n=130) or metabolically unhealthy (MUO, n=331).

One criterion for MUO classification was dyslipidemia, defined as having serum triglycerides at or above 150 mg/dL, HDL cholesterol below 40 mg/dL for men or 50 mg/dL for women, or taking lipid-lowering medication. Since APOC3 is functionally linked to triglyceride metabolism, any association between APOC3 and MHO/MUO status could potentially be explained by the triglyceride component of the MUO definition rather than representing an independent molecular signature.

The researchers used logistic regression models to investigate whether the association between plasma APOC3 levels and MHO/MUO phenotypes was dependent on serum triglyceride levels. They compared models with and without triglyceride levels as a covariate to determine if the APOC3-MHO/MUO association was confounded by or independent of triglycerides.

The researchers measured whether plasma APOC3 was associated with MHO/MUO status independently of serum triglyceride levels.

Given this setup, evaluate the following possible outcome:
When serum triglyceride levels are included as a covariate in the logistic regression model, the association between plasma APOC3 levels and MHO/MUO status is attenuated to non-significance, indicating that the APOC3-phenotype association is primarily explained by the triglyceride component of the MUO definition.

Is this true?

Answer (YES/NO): NO